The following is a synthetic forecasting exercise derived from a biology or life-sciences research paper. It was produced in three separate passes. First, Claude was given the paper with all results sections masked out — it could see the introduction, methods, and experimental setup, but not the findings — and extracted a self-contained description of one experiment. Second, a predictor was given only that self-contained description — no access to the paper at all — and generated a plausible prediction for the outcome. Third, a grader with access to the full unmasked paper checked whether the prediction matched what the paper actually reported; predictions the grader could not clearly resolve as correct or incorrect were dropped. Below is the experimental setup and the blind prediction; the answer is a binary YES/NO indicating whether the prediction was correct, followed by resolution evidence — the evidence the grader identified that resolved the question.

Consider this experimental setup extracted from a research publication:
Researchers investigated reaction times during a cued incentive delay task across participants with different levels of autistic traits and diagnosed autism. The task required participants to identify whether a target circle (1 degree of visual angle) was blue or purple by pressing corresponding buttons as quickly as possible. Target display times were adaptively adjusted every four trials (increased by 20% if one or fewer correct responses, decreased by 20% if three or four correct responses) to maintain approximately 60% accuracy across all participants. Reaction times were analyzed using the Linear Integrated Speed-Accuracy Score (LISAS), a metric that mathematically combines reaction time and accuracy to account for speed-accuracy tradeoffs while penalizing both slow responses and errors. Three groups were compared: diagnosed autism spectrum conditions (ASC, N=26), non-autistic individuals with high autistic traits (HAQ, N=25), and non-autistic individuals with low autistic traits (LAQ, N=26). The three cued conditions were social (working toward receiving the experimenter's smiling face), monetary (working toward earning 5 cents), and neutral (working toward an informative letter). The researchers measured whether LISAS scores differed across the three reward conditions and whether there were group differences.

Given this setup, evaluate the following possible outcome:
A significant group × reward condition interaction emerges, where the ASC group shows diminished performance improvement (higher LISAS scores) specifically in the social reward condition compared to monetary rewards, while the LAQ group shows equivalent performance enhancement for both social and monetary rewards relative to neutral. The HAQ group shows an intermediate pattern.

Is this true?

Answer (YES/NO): NO